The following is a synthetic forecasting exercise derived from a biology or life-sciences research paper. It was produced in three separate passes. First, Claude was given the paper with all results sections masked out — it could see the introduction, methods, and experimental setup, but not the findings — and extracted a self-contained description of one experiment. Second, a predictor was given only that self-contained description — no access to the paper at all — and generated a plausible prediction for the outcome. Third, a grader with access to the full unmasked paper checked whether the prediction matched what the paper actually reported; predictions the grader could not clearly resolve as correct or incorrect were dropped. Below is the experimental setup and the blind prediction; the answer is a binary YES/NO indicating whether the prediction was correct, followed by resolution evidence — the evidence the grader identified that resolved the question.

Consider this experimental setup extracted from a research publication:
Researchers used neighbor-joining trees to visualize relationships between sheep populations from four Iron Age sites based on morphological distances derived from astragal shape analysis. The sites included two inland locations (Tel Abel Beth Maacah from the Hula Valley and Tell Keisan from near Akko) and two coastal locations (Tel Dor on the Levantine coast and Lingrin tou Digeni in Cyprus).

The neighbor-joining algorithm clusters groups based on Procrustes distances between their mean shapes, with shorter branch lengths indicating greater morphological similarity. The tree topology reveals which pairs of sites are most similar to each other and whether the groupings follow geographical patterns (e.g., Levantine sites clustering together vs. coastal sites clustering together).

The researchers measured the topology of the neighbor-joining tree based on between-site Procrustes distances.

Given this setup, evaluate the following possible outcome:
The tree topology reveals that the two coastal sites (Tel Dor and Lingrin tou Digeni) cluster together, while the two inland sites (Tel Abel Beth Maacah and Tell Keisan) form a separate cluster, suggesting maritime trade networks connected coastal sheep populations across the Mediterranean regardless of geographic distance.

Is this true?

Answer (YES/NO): YES